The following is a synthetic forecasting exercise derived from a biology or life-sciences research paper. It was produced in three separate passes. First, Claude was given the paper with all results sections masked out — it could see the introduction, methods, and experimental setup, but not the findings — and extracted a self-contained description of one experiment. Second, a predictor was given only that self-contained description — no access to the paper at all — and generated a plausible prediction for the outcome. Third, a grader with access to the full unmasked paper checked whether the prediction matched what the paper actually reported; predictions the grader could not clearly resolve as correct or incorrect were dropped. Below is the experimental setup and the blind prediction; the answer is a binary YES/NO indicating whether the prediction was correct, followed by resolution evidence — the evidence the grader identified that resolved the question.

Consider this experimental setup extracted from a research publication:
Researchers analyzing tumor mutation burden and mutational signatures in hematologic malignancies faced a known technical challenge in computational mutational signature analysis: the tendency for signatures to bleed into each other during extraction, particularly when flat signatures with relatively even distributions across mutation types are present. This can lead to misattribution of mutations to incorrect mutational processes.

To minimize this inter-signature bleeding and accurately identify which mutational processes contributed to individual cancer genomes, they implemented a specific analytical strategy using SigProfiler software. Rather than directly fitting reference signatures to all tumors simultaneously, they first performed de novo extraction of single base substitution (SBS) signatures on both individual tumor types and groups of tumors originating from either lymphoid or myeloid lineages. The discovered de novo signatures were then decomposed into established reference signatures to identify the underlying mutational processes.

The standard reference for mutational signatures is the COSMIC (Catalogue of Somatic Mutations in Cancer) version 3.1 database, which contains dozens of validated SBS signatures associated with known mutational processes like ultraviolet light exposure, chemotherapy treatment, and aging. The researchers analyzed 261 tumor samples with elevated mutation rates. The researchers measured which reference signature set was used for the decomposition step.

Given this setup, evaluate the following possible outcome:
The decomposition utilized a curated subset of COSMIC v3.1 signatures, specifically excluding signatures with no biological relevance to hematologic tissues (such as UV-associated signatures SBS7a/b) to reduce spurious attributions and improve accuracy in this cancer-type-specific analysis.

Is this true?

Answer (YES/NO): NO